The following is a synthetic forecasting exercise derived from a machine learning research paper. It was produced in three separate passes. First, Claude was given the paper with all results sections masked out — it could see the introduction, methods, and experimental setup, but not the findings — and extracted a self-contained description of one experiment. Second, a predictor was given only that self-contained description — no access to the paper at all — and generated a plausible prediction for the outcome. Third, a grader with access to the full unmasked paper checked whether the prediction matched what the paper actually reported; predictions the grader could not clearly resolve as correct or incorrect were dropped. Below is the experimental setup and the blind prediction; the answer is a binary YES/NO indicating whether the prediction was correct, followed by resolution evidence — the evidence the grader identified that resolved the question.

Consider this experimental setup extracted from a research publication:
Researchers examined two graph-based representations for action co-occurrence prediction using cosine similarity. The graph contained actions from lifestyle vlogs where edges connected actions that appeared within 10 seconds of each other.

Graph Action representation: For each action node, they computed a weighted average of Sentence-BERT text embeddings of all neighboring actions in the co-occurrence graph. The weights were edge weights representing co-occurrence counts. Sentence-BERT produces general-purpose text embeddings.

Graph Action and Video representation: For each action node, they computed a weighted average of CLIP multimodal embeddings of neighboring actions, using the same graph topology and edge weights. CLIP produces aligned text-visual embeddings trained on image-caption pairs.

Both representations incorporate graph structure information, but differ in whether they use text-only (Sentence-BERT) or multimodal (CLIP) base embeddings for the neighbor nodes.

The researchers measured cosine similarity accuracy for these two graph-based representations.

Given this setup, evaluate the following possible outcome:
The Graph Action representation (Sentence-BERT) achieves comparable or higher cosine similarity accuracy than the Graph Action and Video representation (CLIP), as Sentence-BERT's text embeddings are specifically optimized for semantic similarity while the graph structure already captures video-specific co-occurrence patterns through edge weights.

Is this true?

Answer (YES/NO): YES